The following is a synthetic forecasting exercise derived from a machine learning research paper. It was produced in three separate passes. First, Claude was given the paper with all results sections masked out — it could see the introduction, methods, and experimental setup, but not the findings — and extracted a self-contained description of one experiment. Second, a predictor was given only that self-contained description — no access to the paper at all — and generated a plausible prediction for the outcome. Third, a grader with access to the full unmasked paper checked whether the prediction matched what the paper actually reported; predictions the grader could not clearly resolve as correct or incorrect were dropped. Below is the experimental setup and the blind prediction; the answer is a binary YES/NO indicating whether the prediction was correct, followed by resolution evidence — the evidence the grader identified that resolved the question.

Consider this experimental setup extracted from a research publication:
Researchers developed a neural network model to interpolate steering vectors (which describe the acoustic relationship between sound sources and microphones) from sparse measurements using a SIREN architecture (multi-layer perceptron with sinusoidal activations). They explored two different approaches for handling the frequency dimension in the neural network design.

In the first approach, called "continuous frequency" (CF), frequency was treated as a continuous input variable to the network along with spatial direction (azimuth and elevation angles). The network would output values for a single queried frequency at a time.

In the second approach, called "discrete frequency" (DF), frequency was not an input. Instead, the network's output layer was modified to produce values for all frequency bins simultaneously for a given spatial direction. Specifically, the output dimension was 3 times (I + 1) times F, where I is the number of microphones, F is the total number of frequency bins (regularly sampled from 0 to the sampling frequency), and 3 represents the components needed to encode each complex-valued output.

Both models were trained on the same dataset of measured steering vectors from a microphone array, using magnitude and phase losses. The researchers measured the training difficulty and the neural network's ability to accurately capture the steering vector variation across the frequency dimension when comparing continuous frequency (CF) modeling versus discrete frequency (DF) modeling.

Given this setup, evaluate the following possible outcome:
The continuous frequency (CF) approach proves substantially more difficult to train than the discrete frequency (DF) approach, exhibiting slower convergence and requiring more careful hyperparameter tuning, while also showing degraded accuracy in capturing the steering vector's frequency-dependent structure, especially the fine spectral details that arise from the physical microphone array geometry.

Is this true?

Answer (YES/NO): YES